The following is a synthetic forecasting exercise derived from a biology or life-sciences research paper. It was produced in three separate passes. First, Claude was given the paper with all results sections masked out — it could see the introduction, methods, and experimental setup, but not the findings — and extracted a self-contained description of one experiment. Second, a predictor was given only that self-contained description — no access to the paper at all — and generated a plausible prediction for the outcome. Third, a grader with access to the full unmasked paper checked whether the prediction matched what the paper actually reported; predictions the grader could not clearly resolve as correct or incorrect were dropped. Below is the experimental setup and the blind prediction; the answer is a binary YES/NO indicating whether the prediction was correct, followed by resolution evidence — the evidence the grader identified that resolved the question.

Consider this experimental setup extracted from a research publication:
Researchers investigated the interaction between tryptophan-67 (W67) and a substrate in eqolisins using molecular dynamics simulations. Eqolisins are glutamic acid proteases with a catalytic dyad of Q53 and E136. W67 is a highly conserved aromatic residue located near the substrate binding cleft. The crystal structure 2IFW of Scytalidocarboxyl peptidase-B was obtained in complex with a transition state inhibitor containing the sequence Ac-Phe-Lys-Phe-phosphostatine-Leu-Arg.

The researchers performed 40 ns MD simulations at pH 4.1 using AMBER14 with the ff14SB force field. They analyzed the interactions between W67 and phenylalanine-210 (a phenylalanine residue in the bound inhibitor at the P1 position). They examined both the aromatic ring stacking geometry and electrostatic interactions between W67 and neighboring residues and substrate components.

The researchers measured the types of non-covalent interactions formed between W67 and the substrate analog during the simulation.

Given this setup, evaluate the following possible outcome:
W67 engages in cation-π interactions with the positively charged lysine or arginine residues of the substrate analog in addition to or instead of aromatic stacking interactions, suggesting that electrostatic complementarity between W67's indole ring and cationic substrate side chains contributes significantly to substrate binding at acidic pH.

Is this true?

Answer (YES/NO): NO